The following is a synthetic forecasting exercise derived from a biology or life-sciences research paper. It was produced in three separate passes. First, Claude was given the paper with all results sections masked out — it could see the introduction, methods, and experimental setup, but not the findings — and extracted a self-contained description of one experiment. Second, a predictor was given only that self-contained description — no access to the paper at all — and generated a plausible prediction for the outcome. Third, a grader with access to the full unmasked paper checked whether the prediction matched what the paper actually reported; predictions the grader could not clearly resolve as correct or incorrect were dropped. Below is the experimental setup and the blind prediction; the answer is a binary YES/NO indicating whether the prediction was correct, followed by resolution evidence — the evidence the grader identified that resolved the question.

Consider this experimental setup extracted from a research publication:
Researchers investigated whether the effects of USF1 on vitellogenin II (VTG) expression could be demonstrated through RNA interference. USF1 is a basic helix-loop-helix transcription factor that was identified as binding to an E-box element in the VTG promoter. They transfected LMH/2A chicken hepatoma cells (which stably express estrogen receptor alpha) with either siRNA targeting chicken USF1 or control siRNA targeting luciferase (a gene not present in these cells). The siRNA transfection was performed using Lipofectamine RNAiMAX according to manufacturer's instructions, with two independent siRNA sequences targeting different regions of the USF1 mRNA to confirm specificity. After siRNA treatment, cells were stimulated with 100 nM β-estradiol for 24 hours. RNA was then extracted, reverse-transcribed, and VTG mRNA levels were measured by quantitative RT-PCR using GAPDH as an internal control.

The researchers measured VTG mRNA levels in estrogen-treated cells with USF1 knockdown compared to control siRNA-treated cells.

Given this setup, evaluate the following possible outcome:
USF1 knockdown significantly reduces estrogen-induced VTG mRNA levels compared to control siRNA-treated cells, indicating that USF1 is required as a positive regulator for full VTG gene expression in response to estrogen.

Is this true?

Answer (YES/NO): YES